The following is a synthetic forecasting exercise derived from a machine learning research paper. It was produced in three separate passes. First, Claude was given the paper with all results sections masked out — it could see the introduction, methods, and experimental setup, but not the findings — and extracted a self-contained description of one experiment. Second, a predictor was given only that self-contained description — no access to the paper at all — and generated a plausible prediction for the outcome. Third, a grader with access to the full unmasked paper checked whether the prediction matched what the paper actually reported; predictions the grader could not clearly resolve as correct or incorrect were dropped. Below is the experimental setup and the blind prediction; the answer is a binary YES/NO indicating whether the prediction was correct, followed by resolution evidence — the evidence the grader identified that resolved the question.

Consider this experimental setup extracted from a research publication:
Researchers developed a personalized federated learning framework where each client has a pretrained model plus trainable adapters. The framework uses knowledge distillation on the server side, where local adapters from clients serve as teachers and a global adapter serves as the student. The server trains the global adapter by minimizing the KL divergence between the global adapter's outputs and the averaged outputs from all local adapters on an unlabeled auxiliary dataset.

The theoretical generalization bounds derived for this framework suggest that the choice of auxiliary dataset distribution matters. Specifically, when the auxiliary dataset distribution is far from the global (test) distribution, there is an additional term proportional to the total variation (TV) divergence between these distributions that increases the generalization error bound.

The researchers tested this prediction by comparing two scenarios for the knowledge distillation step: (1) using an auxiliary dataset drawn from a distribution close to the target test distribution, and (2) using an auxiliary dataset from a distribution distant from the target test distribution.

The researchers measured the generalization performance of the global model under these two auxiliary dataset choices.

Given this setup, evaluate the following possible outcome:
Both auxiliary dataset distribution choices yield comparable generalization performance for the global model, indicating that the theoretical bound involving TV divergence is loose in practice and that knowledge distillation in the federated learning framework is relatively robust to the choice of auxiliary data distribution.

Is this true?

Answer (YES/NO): YES